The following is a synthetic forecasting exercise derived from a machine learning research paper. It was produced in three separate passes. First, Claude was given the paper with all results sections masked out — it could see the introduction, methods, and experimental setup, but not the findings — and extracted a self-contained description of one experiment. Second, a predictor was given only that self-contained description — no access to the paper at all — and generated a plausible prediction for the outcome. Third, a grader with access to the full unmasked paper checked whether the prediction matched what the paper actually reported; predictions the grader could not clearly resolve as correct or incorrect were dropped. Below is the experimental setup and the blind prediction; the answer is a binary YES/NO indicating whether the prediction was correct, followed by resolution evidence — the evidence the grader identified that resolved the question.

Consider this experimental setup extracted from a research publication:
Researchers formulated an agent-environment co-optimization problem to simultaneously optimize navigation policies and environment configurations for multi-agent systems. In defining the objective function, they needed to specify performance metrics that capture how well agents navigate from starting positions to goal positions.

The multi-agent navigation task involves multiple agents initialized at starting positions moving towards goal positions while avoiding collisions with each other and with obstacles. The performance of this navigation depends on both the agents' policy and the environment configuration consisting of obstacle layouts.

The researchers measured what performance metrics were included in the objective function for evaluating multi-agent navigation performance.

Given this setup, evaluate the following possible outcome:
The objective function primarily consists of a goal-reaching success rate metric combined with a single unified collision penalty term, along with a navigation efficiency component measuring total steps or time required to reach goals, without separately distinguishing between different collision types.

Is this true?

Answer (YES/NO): NO